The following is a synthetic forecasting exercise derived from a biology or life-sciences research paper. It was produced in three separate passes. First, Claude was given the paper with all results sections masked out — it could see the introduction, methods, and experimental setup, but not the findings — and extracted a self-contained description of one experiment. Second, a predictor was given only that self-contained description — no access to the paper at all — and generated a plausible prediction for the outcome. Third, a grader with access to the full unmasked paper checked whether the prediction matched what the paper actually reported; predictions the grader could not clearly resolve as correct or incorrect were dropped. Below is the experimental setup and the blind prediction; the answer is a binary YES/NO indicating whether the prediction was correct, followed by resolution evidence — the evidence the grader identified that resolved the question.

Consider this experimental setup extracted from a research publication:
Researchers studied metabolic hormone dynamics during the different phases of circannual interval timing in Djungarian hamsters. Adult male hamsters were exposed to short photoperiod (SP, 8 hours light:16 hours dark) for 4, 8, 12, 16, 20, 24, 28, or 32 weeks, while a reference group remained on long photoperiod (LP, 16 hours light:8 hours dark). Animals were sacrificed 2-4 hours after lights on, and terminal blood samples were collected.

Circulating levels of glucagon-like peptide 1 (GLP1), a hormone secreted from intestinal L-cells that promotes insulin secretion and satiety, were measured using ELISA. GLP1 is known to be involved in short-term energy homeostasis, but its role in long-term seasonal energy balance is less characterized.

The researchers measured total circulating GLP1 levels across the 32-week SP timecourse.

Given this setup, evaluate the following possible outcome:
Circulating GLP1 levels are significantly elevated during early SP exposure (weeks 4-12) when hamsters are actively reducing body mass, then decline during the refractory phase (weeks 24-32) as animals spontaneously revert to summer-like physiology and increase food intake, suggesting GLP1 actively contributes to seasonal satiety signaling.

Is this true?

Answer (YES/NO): NO